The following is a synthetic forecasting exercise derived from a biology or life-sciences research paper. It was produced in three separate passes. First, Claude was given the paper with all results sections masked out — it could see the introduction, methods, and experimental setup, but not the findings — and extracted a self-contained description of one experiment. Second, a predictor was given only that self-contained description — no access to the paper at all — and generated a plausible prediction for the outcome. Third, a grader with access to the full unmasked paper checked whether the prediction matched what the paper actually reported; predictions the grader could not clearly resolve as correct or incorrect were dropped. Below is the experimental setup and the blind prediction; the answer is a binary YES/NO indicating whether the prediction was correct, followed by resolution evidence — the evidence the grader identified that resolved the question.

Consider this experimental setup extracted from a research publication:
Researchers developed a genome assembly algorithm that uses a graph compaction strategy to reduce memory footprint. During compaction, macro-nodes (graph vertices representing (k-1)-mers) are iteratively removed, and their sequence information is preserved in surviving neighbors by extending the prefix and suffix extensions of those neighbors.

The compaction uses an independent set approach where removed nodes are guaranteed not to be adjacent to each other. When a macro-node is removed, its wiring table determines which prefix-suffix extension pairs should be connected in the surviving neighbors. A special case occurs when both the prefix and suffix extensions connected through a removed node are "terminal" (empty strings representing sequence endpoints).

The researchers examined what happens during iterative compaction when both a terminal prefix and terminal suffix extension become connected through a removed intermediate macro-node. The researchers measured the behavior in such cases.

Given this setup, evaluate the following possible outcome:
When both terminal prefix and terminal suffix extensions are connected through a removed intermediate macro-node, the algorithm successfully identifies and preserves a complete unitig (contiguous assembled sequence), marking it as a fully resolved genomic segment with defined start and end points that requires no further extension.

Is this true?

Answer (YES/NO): YES